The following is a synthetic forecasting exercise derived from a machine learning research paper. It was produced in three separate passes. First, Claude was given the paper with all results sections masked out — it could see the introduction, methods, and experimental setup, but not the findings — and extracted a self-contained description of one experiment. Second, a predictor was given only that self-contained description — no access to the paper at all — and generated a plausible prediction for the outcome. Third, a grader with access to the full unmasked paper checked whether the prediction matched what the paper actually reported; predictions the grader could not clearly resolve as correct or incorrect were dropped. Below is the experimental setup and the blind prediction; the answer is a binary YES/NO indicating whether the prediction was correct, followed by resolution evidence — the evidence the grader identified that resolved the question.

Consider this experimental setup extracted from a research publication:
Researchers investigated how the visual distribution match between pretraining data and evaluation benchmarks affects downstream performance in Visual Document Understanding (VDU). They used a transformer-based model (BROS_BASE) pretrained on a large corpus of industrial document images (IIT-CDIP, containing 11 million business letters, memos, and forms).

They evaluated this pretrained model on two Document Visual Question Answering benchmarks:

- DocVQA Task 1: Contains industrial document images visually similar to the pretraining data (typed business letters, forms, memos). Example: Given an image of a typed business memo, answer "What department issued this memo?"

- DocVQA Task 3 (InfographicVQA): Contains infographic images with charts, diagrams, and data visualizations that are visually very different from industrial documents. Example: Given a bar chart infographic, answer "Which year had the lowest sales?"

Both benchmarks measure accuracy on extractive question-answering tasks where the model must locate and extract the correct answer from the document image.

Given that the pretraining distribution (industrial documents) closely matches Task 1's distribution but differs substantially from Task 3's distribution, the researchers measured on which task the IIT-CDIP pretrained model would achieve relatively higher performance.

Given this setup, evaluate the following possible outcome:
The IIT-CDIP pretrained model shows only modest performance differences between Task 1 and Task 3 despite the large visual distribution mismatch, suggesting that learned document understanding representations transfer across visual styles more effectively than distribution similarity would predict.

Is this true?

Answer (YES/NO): NO